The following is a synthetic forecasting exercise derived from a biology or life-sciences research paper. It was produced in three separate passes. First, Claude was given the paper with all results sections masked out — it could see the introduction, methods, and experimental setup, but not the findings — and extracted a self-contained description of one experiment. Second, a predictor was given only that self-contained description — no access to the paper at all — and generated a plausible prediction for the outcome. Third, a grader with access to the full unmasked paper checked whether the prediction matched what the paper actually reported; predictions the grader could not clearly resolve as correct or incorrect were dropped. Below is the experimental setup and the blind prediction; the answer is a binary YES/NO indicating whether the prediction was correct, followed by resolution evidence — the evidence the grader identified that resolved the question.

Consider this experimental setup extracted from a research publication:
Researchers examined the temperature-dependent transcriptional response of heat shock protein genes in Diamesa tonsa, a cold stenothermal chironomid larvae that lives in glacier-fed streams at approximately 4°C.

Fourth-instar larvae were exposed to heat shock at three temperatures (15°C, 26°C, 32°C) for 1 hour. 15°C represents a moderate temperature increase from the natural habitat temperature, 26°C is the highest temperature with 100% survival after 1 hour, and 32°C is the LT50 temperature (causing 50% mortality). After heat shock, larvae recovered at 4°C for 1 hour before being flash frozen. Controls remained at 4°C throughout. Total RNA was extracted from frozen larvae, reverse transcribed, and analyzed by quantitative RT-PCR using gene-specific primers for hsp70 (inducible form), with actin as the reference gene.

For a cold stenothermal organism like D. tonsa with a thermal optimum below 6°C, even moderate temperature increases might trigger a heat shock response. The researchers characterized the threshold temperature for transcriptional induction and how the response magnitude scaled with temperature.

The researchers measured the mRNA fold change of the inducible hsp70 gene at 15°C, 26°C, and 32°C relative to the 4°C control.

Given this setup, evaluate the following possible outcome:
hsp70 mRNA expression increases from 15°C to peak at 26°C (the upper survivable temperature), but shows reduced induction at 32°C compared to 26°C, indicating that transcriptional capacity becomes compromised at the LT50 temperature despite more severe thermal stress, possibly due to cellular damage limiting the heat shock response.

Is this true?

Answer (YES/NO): NO